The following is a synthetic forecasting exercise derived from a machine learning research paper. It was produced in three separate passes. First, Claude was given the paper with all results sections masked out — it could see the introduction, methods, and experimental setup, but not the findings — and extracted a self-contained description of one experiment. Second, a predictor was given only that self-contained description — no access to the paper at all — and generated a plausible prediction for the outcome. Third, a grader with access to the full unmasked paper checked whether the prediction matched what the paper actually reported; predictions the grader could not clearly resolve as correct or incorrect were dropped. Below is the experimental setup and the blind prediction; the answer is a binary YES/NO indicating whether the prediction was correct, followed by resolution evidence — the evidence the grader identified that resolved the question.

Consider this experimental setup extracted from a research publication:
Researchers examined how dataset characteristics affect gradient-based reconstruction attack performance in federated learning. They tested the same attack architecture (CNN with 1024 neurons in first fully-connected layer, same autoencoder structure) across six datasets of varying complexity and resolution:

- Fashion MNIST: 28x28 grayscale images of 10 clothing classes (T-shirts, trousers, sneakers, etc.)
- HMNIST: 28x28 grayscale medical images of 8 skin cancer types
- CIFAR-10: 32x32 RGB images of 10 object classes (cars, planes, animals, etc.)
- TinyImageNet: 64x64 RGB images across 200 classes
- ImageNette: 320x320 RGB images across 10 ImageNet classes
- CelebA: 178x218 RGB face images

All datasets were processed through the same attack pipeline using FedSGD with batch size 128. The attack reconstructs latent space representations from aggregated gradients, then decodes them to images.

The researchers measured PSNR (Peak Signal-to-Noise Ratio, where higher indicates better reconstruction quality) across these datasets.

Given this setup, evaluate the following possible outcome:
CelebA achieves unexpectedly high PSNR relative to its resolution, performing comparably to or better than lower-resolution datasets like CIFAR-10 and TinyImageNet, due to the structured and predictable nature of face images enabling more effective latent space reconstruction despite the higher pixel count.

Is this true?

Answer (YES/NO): NO